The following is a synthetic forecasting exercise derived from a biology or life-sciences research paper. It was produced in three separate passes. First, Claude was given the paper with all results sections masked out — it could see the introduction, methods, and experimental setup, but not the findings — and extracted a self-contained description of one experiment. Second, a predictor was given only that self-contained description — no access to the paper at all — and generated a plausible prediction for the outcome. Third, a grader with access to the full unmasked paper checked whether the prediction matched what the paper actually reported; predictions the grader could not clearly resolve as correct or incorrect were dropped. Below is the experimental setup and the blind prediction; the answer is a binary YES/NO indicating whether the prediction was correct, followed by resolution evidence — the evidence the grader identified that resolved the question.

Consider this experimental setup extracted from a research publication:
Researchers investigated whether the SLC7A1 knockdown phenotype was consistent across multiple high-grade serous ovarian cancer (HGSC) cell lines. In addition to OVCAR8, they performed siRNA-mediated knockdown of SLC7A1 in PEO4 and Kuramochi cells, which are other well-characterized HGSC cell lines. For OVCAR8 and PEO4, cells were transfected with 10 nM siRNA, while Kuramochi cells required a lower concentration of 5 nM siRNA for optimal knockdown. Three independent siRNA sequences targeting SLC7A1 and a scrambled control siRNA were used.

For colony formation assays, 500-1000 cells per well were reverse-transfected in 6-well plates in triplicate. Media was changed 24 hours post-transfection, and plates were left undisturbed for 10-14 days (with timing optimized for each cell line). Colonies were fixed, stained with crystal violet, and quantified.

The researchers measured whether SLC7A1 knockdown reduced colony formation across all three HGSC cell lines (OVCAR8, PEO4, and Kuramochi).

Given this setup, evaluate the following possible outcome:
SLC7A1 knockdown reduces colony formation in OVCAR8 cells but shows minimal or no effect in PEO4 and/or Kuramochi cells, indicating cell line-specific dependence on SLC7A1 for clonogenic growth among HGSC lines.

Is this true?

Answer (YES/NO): NO